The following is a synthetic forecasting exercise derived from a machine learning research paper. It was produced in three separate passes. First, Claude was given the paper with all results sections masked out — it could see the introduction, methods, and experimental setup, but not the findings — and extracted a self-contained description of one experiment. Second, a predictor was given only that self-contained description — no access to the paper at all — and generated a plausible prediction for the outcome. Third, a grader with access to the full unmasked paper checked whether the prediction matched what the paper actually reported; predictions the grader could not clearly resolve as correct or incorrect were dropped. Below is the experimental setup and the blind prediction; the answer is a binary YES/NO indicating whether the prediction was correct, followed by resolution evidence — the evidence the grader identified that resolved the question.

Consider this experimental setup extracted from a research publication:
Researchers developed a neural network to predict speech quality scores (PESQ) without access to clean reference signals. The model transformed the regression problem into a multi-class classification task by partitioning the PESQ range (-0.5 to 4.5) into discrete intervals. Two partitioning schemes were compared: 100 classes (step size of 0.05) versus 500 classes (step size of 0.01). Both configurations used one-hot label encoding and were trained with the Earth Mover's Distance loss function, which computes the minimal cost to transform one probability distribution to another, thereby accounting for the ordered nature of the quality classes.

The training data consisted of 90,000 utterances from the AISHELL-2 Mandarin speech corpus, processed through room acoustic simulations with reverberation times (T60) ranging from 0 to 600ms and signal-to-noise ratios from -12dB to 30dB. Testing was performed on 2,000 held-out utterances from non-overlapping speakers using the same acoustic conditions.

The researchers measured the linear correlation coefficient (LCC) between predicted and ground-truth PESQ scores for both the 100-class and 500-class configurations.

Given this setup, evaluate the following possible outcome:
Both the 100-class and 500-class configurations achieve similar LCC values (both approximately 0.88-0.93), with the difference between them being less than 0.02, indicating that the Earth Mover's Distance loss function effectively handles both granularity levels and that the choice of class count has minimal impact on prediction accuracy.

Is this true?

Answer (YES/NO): NO